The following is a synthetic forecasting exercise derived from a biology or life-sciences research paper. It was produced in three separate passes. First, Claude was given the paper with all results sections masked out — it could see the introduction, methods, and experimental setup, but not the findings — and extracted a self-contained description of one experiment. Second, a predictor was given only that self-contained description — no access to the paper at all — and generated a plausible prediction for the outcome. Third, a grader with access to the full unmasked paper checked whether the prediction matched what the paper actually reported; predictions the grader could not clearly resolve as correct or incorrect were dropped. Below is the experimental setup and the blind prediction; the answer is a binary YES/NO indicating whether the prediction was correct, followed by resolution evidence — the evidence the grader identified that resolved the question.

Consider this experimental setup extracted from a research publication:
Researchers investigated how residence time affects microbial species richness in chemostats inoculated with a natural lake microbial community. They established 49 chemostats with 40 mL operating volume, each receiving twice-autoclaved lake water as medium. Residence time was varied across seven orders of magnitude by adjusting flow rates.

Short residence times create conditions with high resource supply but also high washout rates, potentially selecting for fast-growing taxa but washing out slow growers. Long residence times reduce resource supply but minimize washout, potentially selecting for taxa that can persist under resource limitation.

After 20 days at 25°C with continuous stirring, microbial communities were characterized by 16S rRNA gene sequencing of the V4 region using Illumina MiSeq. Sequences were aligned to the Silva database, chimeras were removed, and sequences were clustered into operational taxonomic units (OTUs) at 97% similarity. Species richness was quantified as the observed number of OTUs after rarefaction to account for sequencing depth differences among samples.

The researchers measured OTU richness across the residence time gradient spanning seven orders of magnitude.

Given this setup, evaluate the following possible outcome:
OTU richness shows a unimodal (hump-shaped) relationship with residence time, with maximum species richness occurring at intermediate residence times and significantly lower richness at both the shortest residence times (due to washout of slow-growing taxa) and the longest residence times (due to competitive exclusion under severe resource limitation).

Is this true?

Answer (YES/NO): NO